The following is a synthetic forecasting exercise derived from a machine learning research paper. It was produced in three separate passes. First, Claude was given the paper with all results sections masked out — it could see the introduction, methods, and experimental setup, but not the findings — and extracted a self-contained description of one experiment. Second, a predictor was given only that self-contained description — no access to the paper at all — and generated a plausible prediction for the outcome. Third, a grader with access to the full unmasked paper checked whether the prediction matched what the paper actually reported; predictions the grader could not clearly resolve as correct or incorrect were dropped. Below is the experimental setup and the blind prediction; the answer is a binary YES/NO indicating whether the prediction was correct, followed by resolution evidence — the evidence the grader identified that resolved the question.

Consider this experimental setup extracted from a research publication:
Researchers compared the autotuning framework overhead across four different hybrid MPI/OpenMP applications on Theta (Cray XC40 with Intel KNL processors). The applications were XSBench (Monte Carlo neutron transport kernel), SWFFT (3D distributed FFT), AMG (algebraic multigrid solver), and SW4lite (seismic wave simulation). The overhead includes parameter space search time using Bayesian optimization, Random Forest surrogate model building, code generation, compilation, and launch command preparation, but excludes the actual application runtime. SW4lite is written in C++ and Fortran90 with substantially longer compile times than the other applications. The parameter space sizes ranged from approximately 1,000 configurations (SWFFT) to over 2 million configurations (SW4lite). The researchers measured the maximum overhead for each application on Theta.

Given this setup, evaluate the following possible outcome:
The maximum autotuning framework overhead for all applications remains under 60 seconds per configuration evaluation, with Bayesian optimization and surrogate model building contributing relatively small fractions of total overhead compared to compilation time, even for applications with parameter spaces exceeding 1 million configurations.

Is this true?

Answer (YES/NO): NO